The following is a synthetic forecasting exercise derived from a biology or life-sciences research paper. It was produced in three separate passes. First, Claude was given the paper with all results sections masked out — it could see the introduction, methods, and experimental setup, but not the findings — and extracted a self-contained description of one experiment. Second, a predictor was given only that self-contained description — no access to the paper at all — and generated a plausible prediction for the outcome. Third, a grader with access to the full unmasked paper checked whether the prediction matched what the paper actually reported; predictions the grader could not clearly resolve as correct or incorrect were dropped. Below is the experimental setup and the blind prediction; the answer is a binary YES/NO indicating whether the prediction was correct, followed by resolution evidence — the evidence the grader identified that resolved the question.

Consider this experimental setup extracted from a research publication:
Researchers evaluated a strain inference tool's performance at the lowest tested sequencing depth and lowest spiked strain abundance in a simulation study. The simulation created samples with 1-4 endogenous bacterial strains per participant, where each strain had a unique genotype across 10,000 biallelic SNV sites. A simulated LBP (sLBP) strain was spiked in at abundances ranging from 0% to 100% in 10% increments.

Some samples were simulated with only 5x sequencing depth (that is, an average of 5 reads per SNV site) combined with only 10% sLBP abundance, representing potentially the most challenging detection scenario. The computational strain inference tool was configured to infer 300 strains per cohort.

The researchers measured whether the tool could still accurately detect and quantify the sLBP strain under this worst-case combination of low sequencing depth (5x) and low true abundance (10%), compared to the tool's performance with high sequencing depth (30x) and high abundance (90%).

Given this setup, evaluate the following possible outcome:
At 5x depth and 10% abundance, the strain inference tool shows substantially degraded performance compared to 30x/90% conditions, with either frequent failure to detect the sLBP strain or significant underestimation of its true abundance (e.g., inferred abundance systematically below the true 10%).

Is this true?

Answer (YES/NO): NO